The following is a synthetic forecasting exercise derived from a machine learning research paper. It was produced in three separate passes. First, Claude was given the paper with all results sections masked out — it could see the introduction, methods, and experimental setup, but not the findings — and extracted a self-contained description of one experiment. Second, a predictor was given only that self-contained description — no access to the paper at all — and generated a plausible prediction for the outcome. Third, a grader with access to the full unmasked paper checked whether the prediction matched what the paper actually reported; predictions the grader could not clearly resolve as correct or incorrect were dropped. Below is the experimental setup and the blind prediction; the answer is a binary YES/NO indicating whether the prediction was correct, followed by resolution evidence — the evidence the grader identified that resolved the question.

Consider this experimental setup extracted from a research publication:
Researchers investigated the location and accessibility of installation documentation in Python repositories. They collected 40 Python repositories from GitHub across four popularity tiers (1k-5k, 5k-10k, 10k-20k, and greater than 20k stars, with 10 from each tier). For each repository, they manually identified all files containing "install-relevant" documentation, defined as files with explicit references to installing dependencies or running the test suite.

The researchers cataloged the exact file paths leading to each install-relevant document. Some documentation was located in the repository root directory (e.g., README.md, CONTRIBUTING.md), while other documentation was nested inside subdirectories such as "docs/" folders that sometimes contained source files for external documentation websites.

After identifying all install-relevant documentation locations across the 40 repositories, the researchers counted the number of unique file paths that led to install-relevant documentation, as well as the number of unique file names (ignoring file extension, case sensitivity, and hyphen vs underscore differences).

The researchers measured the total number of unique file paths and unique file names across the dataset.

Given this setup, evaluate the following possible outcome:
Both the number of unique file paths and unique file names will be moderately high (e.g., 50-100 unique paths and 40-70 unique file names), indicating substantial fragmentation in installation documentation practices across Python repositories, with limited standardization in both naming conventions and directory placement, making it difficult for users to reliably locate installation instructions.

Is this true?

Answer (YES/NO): NO